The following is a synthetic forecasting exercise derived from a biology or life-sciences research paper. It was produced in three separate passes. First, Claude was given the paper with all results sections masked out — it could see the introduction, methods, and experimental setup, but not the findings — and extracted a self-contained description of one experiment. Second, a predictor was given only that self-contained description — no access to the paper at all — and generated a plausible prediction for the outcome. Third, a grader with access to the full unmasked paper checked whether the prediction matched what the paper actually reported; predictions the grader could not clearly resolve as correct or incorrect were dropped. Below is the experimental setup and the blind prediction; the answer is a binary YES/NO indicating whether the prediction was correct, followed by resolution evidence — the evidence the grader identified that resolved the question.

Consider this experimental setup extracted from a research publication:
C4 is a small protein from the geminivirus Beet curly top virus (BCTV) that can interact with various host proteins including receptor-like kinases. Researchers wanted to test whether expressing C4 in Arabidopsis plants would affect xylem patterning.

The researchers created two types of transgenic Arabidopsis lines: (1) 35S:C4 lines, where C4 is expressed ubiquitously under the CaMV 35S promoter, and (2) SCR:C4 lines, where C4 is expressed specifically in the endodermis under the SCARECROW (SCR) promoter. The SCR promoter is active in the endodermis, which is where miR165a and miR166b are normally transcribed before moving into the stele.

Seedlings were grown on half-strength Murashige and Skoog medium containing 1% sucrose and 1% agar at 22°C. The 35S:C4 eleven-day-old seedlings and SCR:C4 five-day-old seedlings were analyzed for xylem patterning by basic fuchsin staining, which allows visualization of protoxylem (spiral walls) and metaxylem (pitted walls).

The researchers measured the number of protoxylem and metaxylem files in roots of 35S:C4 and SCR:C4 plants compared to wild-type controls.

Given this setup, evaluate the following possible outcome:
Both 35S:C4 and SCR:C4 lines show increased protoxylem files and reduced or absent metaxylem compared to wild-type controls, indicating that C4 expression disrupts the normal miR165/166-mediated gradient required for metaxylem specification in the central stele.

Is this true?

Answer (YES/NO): NO